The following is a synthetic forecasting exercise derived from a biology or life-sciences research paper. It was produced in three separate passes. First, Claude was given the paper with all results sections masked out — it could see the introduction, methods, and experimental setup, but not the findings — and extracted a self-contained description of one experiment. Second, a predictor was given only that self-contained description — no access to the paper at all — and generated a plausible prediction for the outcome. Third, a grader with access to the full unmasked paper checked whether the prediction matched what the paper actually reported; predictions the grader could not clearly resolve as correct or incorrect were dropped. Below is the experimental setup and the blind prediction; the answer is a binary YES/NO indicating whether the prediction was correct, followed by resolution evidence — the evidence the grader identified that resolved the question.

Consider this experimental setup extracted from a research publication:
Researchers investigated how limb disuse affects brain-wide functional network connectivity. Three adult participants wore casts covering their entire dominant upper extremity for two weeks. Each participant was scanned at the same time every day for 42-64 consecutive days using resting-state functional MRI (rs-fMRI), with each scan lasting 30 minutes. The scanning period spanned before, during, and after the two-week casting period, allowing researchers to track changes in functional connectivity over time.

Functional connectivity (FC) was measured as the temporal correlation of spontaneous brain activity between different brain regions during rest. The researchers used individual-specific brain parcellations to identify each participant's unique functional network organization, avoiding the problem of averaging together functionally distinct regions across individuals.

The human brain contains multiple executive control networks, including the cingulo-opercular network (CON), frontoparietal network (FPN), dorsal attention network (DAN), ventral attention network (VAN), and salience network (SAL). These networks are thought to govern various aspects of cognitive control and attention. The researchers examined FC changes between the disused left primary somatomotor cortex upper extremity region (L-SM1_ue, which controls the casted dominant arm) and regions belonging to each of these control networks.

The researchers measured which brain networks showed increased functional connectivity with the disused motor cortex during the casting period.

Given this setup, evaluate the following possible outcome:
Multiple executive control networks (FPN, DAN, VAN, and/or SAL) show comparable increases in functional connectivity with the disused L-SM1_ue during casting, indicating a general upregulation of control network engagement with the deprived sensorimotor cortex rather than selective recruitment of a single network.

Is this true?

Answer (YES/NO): NO